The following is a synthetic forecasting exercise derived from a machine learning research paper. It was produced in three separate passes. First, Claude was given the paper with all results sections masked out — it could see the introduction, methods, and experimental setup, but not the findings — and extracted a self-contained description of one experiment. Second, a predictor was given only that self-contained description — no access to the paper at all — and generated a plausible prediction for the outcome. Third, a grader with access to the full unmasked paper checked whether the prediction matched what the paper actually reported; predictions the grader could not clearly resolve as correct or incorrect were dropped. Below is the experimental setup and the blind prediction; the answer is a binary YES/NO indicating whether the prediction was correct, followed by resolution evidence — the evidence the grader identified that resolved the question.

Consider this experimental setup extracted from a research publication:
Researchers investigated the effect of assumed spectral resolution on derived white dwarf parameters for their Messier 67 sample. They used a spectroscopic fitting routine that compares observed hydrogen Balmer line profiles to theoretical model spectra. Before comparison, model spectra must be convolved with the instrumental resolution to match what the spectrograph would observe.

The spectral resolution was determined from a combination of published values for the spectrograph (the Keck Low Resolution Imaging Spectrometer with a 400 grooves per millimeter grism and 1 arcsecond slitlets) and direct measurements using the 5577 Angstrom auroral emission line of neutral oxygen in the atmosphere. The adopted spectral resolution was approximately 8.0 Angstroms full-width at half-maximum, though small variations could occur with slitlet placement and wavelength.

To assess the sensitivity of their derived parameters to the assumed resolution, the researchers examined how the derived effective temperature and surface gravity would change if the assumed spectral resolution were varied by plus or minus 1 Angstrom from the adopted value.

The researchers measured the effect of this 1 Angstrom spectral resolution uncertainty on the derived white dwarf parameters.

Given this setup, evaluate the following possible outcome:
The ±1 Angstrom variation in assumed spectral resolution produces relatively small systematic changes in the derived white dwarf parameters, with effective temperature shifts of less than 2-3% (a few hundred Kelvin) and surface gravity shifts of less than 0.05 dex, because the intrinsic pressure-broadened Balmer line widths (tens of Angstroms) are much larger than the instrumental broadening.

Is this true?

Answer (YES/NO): YES